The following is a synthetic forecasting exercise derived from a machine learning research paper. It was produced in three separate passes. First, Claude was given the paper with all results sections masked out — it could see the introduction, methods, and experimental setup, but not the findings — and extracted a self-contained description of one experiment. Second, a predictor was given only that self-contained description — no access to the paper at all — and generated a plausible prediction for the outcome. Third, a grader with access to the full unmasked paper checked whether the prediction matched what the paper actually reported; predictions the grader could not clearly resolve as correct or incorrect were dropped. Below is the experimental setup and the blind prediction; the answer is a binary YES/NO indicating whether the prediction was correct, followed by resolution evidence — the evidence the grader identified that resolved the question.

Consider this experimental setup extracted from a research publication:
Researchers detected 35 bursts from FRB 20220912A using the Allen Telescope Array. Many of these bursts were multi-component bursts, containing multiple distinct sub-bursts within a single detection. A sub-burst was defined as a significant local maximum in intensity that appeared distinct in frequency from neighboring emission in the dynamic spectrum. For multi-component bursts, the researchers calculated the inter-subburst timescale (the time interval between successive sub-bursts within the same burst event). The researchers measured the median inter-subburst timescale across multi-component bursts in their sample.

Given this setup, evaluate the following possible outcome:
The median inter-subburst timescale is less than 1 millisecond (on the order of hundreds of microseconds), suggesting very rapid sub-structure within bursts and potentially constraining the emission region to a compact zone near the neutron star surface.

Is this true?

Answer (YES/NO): NO